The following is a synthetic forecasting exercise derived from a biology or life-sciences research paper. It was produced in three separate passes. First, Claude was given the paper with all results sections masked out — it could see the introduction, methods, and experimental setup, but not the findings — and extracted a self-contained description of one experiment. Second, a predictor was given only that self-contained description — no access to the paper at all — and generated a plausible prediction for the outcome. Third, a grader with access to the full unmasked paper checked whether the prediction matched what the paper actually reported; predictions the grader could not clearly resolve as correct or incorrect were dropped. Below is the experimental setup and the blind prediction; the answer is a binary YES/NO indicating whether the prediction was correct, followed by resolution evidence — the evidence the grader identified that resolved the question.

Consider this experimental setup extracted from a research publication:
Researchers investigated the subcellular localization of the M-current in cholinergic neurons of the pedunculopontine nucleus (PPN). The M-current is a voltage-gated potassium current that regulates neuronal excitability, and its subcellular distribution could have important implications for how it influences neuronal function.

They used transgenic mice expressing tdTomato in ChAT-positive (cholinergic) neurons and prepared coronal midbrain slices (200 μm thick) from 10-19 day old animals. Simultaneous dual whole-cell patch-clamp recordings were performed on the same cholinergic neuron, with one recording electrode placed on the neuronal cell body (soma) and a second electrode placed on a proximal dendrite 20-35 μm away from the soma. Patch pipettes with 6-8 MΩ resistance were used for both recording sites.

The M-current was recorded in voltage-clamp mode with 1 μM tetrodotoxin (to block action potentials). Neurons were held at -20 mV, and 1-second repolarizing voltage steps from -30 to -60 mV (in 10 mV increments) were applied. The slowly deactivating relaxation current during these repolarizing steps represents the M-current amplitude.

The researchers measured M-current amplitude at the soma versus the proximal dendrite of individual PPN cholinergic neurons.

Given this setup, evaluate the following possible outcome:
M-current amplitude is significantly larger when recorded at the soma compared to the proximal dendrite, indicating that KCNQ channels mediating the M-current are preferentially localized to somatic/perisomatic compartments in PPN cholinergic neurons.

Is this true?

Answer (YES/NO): YES